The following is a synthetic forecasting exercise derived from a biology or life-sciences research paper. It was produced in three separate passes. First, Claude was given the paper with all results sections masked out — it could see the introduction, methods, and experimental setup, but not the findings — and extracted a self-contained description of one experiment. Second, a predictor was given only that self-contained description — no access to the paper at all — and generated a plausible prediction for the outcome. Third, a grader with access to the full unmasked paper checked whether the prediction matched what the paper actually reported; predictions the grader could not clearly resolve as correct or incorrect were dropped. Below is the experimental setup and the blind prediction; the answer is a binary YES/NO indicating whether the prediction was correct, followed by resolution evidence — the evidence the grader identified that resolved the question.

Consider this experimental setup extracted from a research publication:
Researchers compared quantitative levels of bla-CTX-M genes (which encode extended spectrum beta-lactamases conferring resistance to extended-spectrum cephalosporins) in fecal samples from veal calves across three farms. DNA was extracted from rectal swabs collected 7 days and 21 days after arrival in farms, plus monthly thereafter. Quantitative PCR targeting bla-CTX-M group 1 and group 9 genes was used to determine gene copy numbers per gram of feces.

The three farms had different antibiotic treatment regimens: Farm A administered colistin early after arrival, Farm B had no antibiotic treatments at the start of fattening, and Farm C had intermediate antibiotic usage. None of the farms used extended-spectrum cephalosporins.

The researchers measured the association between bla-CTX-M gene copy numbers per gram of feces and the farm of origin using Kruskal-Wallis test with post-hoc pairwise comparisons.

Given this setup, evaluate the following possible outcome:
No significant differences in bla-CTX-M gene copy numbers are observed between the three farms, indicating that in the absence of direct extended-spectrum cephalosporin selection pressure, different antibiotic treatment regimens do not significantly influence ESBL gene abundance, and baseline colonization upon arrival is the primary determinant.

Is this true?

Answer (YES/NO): NO